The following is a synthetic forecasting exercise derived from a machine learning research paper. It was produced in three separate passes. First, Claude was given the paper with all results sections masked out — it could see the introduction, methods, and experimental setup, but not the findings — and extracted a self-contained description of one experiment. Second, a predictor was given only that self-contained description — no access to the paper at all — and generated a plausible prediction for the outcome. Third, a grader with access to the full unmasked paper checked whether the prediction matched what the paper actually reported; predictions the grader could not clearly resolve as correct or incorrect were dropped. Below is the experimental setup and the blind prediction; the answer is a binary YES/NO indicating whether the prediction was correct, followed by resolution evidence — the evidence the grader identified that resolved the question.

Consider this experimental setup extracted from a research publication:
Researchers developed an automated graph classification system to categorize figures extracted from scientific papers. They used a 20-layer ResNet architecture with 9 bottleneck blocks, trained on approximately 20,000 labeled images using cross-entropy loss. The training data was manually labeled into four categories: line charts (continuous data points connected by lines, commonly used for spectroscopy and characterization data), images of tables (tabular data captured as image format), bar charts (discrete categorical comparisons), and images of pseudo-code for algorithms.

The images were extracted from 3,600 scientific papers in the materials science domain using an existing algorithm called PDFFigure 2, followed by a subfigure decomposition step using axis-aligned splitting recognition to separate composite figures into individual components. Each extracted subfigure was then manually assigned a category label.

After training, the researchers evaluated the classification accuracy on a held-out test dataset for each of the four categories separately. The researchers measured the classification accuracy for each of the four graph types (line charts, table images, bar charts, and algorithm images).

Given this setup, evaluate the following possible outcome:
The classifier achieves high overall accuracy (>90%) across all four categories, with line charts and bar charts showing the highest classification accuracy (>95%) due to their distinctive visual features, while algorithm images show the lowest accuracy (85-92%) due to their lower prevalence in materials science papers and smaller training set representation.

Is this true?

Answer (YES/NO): NO